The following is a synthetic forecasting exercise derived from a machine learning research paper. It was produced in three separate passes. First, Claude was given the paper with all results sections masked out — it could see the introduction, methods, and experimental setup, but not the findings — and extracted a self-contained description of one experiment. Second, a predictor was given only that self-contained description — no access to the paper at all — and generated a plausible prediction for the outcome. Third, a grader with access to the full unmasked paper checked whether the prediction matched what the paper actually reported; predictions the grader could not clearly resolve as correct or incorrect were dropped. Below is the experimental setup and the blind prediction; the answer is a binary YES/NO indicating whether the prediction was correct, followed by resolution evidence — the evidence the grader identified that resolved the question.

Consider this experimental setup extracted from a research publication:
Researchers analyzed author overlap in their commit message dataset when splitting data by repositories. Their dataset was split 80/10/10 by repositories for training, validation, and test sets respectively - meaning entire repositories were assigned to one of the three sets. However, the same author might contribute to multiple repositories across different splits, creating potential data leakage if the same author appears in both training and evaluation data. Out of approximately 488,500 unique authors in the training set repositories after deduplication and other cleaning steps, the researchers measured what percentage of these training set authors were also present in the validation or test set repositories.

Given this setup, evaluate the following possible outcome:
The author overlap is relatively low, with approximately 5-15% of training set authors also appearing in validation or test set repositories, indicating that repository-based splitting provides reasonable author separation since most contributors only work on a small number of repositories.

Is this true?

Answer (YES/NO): YES